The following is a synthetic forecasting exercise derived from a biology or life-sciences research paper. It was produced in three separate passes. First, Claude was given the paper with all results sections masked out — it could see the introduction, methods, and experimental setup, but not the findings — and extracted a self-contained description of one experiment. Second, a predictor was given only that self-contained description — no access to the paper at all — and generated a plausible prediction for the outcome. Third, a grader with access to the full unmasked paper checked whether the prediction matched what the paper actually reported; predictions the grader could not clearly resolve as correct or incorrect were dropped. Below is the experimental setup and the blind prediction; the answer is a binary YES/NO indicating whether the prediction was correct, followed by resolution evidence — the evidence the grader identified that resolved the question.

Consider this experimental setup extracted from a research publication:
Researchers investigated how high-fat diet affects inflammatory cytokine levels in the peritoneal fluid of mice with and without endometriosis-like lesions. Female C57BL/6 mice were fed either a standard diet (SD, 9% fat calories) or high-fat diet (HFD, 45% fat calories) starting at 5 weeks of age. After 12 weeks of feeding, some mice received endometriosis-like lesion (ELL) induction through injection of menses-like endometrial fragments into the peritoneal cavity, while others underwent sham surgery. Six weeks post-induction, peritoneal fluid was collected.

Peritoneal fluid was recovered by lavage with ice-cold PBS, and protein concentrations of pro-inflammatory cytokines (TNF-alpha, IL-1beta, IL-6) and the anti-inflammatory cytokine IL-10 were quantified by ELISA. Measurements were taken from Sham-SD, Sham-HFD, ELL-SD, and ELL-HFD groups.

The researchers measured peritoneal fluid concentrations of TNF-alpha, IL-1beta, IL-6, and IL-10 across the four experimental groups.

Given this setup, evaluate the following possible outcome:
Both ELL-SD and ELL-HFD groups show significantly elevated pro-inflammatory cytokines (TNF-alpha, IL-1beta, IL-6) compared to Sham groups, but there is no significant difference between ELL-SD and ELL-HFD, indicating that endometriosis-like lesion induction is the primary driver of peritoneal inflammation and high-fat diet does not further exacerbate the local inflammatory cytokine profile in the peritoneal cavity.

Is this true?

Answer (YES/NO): NO